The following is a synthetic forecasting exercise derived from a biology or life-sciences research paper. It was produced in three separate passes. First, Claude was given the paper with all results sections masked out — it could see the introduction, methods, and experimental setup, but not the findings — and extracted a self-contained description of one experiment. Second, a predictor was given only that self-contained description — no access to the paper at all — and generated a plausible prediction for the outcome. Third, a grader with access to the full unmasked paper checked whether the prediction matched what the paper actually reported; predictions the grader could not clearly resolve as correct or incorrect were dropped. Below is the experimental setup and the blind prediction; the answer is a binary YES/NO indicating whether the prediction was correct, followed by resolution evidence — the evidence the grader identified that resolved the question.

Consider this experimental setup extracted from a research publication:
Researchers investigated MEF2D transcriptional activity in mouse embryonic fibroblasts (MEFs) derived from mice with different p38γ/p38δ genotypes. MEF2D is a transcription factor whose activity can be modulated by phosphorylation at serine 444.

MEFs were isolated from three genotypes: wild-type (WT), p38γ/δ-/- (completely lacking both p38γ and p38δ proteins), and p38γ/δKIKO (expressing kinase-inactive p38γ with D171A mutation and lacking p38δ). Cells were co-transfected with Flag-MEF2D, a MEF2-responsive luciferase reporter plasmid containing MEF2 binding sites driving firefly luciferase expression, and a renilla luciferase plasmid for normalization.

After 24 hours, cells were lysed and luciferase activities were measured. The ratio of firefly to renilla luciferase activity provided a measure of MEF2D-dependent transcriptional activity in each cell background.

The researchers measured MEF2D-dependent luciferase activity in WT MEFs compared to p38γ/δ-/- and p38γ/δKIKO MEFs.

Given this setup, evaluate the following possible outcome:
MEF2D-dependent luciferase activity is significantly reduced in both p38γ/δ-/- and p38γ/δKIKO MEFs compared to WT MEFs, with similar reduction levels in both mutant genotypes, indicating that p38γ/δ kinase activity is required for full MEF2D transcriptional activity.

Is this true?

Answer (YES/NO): NO